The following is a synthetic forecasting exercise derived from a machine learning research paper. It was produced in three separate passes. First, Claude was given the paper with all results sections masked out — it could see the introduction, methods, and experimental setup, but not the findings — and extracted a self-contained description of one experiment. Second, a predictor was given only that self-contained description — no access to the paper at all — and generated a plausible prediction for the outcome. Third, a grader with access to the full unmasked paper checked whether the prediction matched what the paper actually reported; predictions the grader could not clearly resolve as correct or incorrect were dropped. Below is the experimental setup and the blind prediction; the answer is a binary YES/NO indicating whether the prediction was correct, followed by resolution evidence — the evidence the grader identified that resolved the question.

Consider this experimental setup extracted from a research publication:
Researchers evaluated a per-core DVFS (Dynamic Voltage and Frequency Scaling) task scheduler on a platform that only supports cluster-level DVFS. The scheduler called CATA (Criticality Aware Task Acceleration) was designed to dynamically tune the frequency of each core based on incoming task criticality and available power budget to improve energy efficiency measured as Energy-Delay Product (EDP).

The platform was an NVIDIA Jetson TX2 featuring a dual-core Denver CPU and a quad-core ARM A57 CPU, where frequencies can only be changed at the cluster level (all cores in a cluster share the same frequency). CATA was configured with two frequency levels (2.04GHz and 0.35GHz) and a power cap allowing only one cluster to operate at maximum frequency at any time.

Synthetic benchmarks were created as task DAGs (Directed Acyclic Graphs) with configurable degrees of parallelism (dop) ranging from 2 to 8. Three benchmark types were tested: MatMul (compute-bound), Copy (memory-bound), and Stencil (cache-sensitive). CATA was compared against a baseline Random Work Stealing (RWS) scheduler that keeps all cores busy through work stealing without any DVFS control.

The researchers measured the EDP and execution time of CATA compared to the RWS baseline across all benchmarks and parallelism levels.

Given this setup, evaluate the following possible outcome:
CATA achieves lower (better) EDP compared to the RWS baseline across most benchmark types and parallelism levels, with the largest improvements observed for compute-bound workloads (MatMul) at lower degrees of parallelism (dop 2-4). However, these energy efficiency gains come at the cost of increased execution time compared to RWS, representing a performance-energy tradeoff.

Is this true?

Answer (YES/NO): NO